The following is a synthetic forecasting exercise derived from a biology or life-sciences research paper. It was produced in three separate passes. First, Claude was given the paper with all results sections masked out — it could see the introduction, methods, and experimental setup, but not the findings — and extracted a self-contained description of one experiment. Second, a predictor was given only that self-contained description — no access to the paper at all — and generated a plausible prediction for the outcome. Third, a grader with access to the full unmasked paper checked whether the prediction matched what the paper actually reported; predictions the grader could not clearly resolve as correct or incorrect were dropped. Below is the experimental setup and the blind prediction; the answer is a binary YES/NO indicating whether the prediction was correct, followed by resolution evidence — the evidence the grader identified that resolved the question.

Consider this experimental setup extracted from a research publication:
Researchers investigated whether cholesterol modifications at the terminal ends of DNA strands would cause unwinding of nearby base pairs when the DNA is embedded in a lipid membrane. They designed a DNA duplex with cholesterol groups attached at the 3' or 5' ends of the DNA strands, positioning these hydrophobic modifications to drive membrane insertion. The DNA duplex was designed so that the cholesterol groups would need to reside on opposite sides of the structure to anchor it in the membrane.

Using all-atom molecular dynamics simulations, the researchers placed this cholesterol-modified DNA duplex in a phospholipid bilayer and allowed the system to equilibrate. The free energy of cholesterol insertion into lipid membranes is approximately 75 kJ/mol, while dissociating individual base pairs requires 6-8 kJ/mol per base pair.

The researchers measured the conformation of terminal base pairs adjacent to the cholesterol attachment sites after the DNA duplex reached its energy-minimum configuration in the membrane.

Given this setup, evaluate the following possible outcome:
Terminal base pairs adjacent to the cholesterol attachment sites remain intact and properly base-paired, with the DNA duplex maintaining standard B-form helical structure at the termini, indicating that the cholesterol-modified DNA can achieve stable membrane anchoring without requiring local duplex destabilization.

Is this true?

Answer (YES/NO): NO